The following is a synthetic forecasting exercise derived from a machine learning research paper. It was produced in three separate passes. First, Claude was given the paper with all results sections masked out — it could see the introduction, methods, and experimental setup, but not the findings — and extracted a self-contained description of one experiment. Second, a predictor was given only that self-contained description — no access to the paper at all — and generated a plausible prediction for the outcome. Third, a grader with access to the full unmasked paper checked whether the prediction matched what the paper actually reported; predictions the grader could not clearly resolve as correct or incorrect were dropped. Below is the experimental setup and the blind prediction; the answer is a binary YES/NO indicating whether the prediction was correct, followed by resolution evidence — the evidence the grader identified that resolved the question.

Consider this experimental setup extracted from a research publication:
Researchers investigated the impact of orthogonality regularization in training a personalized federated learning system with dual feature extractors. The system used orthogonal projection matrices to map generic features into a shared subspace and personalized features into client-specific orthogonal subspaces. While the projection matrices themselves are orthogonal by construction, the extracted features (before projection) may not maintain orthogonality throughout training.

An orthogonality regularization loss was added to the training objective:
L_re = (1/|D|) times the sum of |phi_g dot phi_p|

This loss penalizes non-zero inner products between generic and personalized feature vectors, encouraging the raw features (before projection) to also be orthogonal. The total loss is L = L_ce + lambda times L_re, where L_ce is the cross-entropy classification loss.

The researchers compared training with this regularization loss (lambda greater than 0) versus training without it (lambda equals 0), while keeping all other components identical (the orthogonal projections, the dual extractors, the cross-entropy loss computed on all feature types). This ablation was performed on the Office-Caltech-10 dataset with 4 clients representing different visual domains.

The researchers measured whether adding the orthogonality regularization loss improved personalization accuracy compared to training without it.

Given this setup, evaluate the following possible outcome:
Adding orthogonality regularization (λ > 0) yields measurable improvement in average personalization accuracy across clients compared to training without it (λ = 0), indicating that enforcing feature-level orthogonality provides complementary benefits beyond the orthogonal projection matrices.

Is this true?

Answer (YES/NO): YES